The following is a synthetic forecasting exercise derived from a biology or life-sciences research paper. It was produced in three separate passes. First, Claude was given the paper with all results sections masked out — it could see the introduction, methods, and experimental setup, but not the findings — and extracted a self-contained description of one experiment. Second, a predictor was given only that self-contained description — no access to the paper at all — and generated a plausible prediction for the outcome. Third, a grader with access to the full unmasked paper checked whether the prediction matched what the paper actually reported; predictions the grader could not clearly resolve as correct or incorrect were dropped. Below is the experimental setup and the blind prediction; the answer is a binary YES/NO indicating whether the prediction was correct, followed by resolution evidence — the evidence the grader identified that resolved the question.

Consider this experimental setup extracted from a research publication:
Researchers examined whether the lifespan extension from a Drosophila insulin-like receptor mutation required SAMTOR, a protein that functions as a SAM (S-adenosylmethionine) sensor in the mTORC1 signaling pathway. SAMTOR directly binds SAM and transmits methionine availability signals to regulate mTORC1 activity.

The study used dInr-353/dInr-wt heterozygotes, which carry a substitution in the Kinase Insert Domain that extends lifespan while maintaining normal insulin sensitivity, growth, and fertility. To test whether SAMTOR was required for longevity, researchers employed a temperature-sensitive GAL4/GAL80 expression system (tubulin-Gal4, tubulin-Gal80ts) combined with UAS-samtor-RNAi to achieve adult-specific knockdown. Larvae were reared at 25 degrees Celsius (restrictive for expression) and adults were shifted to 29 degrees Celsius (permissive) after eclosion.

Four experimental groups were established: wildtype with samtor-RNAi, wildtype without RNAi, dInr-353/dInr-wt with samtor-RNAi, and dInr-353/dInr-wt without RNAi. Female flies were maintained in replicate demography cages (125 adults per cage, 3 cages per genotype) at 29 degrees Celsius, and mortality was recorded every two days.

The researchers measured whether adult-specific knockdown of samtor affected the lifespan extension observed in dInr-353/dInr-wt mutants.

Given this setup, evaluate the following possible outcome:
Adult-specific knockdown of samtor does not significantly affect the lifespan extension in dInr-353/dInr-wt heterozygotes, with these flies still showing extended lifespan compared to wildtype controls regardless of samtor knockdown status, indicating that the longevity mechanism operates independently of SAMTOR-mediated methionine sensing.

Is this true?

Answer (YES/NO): YES